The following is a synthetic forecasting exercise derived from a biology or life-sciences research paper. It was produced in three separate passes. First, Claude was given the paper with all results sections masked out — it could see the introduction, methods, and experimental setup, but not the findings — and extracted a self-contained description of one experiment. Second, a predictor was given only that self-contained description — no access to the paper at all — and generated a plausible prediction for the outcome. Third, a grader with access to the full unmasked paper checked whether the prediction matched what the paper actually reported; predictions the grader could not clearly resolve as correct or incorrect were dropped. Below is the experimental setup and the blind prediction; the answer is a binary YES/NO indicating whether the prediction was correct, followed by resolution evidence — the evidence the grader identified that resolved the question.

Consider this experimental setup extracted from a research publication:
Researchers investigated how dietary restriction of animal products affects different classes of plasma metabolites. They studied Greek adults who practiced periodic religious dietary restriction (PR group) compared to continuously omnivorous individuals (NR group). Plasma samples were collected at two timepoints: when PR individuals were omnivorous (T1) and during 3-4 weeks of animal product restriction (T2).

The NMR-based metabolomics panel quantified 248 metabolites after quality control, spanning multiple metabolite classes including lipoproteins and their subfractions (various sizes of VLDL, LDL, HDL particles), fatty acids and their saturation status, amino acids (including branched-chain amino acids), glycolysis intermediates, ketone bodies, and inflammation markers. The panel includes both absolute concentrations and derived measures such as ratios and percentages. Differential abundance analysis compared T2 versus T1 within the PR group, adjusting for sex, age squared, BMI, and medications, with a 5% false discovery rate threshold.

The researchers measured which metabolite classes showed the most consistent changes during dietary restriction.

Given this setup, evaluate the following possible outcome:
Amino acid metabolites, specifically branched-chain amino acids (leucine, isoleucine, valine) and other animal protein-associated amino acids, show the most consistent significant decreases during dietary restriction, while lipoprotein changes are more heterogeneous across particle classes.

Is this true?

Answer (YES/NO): NO